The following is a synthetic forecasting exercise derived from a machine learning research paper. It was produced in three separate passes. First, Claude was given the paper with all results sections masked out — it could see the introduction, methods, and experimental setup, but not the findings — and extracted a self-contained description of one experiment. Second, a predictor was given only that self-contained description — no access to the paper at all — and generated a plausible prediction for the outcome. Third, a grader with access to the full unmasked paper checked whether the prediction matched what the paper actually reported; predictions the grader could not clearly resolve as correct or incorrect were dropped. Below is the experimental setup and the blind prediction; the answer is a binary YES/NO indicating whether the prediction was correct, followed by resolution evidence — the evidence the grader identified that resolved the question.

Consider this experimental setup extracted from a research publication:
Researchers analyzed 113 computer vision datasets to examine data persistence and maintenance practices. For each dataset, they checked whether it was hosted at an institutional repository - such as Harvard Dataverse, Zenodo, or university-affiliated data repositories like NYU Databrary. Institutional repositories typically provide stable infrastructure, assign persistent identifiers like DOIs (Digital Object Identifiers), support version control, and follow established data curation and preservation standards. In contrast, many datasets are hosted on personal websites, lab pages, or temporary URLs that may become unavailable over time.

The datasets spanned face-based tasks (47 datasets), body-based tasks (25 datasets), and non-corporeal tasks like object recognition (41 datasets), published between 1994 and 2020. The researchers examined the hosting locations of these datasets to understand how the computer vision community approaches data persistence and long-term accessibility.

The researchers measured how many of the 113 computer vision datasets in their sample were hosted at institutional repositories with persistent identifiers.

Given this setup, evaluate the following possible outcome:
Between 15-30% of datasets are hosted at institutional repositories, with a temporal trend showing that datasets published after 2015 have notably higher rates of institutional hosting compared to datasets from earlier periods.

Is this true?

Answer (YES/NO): NO